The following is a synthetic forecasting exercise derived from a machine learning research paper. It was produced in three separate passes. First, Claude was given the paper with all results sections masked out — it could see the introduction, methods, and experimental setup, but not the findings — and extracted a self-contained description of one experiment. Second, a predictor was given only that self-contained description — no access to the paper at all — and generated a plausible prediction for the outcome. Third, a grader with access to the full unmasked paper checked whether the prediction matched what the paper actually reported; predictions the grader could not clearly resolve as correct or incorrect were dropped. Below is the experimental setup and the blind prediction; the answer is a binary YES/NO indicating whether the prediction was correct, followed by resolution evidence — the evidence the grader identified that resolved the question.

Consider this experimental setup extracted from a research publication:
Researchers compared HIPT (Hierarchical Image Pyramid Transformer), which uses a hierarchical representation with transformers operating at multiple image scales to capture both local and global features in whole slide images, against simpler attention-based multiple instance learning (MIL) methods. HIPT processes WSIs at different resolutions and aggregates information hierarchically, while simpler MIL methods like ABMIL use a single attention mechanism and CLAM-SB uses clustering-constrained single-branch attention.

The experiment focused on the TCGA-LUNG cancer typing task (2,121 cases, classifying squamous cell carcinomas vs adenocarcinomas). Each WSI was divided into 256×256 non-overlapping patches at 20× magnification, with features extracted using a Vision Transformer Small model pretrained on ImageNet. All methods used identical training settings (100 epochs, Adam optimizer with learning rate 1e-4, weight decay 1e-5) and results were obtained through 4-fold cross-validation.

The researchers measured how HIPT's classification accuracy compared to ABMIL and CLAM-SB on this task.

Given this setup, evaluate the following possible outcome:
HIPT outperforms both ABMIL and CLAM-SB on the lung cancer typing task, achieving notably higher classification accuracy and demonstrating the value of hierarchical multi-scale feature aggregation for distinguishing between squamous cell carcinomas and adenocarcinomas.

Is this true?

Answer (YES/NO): NO